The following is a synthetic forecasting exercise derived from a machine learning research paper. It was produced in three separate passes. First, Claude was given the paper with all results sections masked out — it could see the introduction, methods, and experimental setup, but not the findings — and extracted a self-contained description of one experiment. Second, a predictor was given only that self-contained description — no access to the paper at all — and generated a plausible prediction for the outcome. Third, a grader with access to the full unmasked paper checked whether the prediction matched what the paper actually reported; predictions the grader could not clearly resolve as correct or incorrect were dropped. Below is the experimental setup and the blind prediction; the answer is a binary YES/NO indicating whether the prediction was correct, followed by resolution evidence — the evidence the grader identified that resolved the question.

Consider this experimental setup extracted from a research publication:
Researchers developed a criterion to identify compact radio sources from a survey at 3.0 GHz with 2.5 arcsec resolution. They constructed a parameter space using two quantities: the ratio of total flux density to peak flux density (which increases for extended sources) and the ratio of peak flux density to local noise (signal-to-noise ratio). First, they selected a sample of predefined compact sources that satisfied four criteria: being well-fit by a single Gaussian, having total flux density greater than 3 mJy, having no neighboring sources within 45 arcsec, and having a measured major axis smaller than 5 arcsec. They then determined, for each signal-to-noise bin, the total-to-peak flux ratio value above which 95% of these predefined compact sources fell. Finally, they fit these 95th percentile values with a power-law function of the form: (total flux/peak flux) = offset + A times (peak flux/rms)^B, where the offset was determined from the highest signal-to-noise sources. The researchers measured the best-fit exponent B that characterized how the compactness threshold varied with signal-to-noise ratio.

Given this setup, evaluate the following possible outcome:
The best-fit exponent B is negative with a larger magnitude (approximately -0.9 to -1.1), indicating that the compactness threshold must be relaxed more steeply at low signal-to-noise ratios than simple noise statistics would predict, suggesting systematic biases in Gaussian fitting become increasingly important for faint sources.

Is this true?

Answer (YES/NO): NO